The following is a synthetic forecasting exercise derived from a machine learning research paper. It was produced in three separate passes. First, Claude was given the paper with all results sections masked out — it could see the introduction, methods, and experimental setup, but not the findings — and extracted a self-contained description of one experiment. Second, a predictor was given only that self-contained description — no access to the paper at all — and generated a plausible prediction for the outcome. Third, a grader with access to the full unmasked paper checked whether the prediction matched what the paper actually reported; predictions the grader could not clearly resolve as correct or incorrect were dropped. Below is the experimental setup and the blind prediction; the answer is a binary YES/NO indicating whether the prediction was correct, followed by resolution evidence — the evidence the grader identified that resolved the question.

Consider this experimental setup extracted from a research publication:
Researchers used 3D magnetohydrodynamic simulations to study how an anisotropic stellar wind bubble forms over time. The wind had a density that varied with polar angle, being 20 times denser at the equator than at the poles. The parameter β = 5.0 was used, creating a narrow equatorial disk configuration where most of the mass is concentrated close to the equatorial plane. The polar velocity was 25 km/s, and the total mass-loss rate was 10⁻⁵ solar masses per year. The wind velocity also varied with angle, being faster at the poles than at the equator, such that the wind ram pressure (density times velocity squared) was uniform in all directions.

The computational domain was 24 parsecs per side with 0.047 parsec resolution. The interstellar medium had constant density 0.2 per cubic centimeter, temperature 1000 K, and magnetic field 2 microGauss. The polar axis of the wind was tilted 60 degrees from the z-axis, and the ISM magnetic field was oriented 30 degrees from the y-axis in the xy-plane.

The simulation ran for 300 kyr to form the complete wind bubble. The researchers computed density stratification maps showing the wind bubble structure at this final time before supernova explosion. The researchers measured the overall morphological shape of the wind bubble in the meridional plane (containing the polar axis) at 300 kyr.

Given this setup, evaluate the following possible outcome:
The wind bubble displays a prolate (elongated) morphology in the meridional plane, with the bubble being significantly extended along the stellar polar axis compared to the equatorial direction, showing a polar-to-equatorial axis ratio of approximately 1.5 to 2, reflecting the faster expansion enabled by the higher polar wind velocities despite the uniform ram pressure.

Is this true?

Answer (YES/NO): NO